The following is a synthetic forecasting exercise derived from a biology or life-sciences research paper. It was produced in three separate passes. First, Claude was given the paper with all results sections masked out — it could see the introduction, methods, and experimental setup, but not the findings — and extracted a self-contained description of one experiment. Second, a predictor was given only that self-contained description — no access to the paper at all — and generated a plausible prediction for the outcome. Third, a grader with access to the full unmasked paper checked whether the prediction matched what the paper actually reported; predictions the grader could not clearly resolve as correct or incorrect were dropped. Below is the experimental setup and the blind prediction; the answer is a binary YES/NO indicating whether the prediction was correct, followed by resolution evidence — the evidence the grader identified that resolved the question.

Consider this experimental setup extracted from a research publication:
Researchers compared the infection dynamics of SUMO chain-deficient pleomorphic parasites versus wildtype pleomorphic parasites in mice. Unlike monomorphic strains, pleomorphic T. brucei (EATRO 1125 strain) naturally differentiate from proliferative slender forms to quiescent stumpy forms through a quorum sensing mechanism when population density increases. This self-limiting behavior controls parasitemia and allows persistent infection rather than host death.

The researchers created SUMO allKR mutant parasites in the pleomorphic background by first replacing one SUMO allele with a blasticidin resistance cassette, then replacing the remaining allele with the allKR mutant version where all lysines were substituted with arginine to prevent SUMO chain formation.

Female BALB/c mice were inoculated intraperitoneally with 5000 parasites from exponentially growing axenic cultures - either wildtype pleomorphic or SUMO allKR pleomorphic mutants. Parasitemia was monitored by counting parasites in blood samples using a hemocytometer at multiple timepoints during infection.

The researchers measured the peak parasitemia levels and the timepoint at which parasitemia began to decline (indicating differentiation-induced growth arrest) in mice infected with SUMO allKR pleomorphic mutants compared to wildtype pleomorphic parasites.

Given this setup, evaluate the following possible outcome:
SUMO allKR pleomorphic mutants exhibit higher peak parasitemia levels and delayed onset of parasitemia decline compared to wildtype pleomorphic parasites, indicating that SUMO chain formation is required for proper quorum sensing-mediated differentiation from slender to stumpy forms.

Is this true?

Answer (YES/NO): NO